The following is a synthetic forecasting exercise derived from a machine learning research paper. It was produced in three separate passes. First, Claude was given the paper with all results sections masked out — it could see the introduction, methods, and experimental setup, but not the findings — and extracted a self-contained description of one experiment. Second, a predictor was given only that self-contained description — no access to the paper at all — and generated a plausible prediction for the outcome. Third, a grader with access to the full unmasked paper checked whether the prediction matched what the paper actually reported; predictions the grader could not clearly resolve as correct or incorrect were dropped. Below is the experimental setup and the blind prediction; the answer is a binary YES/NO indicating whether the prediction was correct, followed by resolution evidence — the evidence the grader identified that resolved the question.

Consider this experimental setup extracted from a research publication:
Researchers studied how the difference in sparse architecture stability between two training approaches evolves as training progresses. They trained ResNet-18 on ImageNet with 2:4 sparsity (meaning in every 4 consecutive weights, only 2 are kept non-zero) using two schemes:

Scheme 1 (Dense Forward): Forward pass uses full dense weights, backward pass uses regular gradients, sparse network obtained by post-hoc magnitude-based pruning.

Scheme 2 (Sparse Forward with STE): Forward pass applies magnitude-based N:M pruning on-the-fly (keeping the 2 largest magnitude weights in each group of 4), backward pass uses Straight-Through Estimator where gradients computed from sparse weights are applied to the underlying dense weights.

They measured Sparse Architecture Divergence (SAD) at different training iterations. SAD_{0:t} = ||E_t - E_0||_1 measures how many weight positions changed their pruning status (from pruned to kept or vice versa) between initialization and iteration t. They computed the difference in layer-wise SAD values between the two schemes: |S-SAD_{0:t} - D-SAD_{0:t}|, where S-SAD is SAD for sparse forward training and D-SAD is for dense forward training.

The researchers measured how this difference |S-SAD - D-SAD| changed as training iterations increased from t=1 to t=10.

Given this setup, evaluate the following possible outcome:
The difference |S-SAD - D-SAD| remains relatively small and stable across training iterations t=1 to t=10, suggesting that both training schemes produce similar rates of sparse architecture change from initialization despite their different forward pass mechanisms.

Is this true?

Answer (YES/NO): NO